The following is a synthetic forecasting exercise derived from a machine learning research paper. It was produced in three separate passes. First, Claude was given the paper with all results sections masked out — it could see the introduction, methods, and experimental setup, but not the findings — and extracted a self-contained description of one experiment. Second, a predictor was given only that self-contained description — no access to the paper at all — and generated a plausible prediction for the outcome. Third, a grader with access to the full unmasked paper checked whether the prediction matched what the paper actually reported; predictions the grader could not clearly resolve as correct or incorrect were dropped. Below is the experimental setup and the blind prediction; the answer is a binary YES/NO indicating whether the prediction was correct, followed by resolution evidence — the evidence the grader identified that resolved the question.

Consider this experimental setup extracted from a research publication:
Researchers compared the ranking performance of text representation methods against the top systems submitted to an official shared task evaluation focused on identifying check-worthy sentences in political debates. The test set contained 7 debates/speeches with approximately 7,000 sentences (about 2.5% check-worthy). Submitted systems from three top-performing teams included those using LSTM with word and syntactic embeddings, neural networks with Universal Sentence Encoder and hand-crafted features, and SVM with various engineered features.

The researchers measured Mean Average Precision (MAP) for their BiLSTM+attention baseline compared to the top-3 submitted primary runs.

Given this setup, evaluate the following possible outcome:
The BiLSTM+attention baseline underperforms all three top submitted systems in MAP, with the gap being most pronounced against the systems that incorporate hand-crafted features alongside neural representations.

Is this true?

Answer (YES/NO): NO